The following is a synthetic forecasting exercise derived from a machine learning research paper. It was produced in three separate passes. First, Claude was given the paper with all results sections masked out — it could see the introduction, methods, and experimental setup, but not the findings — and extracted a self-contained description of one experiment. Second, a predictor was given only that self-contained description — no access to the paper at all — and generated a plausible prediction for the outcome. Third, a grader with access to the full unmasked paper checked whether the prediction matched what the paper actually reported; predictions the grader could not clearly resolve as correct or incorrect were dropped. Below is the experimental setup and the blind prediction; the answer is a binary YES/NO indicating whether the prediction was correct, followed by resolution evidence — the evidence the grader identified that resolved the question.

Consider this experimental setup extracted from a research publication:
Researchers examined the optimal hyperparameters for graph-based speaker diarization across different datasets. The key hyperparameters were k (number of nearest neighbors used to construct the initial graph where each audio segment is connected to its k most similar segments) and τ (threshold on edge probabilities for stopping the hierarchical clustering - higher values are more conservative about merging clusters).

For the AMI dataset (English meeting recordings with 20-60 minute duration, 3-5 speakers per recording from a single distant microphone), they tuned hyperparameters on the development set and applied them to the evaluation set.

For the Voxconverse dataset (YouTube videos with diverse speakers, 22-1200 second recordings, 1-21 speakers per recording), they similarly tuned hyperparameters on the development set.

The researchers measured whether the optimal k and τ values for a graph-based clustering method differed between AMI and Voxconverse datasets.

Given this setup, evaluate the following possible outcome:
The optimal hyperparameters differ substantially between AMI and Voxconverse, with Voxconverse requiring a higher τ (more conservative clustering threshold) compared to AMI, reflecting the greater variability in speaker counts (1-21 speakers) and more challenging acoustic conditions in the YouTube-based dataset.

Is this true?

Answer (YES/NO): YES